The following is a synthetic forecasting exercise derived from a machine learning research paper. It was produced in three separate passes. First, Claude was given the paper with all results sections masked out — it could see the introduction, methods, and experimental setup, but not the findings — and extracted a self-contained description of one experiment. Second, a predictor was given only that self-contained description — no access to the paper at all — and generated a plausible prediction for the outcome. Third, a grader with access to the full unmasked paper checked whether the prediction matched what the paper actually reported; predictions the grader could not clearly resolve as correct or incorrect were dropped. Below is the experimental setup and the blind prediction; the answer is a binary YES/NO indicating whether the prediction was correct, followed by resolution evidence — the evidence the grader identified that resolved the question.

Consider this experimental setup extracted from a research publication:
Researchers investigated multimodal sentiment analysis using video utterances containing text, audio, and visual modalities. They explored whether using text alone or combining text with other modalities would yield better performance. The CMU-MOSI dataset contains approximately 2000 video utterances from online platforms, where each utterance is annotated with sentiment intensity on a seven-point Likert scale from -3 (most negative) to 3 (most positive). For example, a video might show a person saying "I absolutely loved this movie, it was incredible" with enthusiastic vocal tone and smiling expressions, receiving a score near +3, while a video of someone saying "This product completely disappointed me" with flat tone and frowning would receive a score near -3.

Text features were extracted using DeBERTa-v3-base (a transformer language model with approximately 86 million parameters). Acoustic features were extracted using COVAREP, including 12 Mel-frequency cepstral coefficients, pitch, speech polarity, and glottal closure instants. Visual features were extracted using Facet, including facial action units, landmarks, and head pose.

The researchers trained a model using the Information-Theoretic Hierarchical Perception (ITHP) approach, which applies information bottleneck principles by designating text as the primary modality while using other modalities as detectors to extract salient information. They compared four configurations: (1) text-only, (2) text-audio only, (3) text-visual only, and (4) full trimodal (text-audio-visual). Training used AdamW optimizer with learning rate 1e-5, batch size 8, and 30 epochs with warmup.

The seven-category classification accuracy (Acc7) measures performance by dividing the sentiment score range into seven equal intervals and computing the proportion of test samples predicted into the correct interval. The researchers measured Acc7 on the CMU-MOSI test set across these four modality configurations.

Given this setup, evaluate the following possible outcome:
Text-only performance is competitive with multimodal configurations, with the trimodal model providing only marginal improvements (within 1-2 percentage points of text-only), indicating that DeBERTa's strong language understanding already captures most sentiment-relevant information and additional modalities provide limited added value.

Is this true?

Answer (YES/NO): NO